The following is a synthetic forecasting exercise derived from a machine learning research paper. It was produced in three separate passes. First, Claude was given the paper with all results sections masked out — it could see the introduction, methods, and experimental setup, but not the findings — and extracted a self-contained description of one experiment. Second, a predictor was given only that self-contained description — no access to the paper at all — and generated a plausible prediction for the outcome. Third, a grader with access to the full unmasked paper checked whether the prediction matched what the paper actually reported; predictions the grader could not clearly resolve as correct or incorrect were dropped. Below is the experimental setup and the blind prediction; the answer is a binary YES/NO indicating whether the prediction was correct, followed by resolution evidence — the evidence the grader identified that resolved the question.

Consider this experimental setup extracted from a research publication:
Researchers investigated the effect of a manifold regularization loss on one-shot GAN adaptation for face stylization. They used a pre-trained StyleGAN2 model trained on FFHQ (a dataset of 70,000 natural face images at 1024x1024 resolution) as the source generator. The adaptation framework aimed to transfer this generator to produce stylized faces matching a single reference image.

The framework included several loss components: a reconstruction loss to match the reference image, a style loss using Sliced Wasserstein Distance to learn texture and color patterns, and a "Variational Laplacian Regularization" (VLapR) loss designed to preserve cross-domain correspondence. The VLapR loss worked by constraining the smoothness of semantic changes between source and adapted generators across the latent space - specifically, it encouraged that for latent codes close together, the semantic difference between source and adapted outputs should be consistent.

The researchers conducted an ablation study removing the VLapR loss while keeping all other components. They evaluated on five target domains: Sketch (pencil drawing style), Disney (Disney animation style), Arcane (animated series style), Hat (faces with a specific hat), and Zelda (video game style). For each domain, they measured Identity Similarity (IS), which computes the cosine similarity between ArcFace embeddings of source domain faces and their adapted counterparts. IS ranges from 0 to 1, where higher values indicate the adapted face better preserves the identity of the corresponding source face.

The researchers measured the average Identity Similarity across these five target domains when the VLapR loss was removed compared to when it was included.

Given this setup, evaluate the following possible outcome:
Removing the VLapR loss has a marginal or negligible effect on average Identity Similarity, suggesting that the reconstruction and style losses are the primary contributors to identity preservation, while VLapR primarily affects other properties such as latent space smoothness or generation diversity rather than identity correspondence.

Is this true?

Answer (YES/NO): NO